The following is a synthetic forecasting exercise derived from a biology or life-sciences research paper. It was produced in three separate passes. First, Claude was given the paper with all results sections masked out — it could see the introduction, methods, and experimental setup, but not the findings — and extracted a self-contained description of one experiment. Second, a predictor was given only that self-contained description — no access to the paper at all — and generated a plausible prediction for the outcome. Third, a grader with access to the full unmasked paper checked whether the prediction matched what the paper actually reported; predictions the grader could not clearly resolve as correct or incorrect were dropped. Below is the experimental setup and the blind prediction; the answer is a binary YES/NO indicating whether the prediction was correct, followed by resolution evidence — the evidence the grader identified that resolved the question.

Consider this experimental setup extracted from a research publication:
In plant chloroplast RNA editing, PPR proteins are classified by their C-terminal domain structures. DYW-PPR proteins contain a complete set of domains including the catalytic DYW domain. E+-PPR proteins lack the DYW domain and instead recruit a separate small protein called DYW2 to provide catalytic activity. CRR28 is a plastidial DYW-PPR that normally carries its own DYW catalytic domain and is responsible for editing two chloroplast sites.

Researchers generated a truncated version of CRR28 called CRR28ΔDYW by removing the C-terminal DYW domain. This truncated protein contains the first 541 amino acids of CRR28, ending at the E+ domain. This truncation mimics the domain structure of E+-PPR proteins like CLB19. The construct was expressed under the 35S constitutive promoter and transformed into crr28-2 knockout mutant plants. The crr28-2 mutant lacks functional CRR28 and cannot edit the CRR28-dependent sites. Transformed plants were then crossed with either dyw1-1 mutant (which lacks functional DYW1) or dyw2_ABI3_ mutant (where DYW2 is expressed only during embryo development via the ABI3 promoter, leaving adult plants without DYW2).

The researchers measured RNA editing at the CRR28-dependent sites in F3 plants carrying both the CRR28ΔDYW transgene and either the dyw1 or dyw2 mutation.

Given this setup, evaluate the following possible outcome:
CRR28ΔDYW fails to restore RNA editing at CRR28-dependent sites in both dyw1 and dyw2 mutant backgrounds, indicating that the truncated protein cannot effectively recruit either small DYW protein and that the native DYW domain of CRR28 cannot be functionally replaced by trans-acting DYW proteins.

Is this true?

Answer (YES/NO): NO